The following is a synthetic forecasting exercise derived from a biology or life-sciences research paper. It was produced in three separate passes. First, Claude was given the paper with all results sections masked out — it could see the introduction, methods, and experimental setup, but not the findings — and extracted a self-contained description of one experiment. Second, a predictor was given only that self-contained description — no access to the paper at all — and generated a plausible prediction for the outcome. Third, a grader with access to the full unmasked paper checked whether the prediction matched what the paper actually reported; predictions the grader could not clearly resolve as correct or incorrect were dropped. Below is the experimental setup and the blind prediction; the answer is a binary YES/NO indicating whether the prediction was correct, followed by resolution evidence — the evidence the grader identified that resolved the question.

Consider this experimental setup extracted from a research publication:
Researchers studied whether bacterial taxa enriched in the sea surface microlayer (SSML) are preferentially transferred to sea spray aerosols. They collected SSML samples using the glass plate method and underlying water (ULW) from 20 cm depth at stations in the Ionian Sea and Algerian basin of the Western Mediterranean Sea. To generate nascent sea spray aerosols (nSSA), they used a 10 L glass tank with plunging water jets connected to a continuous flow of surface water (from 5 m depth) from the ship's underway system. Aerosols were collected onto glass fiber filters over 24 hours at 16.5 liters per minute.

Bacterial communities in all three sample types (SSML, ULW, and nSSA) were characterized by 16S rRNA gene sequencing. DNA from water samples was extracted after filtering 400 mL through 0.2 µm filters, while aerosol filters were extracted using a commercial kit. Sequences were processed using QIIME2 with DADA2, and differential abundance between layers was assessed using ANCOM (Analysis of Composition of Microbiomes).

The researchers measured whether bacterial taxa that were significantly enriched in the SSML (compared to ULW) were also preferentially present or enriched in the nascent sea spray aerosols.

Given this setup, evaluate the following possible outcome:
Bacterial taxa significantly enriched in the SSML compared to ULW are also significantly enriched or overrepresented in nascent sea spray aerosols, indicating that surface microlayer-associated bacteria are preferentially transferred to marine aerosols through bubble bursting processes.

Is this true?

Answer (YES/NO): NO